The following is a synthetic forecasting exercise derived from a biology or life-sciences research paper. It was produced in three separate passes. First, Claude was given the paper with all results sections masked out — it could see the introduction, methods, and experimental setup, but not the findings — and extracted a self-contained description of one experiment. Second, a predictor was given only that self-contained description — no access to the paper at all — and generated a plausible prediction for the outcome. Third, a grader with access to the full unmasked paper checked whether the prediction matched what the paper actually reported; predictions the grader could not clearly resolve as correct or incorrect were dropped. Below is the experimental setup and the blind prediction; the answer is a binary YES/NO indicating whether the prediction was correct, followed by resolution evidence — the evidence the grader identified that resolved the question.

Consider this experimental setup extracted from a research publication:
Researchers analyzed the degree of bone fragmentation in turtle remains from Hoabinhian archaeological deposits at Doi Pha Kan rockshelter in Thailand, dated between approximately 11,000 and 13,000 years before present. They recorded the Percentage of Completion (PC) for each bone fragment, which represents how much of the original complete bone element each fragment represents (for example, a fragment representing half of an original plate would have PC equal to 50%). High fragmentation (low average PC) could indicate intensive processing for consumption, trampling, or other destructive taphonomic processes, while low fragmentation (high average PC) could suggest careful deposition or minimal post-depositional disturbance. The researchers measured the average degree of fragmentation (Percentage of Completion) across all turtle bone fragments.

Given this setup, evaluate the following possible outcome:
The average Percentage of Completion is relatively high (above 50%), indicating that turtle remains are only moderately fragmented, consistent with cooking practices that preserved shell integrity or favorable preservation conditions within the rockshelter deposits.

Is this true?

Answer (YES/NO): NO